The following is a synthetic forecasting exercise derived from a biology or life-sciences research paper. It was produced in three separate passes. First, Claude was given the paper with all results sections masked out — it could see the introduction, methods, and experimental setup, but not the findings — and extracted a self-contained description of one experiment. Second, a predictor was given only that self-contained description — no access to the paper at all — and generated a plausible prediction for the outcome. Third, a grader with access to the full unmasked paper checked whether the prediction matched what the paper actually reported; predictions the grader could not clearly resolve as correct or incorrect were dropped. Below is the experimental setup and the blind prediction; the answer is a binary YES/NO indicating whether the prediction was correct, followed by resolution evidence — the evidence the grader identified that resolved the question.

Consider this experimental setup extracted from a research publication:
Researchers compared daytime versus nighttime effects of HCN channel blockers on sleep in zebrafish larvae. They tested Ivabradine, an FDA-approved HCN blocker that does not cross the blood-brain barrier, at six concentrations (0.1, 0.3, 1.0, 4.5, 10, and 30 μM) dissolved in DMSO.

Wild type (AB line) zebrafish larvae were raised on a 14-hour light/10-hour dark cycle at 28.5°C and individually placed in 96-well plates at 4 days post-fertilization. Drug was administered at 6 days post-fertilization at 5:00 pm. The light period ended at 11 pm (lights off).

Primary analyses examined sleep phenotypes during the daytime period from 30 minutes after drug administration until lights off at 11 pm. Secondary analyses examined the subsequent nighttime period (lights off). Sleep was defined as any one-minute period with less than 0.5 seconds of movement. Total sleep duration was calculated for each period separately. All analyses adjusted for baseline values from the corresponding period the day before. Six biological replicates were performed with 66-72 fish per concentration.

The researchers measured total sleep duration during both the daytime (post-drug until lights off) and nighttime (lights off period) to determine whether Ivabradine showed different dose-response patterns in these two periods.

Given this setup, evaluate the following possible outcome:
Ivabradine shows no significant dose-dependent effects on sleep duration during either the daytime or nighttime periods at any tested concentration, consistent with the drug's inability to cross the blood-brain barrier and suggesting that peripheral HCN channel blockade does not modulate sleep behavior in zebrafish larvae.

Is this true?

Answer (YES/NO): NO